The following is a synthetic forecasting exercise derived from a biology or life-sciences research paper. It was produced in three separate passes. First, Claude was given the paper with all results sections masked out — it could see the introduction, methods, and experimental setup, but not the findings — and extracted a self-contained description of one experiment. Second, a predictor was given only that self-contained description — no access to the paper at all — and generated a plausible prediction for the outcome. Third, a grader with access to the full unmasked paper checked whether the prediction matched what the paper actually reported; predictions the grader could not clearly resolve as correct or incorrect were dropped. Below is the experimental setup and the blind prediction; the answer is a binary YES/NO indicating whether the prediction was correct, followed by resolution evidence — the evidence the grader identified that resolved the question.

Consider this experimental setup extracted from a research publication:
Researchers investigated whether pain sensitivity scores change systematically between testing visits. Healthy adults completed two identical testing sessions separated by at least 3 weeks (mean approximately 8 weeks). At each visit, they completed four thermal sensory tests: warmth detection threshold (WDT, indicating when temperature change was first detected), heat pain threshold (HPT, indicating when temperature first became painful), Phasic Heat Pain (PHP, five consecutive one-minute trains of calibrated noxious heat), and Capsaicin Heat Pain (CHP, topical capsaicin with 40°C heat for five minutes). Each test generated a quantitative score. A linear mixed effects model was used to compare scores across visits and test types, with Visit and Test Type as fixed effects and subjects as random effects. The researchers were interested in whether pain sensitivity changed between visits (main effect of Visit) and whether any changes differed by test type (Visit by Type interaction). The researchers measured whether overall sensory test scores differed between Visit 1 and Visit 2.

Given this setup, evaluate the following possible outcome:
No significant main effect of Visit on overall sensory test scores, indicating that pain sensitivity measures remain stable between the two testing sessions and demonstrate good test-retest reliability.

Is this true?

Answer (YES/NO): YES